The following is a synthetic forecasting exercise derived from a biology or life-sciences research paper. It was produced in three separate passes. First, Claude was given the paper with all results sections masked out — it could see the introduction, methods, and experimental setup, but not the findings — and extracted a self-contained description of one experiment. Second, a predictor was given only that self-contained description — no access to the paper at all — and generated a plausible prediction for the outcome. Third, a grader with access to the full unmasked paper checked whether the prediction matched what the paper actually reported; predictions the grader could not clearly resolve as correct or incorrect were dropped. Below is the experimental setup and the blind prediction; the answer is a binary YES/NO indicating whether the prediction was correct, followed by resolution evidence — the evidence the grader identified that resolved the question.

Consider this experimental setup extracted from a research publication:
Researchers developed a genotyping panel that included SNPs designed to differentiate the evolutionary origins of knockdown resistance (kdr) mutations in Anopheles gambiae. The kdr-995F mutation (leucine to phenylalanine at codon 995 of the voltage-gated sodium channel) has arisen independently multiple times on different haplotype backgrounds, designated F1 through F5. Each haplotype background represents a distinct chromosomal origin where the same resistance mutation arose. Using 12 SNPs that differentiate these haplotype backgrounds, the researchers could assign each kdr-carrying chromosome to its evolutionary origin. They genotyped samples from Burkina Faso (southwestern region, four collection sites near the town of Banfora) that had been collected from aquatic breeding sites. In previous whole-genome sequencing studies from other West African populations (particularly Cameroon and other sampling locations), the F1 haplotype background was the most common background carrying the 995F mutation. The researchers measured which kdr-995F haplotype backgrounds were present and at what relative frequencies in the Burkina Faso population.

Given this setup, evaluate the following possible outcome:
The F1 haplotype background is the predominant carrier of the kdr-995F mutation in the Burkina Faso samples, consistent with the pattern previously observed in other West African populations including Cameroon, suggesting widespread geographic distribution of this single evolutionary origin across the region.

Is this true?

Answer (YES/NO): YES